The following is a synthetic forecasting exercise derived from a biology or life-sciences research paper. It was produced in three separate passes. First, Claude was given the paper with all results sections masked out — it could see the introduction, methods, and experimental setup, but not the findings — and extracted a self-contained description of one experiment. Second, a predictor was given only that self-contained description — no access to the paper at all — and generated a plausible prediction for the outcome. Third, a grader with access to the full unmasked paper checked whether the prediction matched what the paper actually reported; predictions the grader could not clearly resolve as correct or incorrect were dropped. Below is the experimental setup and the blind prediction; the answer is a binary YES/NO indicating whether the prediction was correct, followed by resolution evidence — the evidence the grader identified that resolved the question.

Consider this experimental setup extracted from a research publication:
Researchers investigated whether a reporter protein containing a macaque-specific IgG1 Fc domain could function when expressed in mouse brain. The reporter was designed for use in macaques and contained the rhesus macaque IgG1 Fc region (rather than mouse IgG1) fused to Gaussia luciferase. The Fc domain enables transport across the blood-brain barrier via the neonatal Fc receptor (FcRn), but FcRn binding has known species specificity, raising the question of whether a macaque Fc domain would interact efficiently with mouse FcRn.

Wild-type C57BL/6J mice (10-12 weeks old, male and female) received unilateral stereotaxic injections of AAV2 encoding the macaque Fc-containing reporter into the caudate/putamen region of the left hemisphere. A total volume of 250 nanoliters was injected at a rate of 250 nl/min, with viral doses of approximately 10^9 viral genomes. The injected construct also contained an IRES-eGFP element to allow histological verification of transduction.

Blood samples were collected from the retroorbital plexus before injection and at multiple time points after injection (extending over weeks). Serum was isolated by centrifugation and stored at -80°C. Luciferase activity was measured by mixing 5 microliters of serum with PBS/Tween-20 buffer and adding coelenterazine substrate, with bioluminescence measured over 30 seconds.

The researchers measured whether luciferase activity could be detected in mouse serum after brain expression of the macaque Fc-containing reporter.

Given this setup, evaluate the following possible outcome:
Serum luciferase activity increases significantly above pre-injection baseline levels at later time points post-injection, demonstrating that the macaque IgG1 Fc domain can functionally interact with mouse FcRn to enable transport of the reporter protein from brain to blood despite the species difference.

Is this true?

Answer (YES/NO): YES